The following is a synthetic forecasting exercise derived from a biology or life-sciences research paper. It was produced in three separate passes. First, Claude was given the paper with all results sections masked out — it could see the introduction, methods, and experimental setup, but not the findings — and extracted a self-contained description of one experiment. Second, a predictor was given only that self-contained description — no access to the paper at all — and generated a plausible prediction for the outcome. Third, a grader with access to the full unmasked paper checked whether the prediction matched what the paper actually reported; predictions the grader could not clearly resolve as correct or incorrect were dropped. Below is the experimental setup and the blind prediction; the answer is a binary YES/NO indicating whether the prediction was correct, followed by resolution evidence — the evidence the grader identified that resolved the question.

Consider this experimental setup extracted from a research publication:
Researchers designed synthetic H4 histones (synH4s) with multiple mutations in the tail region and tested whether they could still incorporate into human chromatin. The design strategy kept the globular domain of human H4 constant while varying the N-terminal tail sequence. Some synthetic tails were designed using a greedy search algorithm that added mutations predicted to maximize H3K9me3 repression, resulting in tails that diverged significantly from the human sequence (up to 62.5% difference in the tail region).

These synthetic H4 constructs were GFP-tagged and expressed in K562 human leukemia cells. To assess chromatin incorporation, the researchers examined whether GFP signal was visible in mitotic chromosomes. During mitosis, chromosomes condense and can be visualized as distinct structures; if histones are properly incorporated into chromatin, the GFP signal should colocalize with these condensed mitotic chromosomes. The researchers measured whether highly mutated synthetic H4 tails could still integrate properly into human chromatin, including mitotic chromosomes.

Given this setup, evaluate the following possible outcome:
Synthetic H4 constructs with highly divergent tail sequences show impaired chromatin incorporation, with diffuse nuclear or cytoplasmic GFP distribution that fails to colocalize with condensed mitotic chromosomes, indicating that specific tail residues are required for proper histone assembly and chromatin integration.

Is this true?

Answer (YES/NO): NO